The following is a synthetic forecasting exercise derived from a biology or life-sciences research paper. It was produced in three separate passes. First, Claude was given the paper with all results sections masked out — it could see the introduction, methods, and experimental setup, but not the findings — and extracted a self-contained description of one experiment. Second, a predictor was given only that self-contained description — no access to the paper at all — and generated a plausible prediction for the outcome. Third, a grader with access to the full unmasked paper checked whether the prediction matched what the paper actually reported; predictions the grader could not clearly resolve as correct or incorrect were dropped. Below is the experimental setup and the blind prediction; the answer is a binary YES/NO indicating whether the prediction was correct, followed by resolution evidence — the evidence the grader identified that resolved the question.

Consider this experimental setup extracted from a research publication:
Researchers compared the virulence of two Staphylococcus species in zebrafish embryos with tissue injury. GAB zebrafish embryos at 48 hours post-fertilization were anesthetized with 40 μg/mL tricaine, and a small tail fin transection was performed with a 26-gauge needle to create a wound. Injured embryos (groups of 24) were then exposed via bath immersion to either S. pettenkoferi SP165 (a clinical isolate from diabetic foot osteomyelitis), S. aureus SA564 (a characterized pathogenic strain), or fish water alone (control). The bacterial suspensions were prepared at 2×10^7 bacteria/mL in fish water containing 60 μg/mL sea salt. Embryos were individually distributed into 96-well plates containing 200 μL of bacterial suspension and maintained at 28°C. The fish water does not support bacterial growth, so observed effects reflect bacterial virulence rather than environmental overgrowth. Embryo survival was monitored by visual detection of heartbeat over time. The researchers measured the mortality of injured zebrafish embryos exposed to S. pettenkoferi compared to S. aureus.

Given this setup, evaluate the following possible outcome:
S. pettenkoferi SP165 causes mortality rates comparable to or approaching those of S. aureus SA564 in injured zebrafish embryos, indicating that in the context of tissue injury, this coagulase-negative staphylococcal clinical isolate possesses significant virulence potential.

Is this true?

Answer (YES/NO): NO